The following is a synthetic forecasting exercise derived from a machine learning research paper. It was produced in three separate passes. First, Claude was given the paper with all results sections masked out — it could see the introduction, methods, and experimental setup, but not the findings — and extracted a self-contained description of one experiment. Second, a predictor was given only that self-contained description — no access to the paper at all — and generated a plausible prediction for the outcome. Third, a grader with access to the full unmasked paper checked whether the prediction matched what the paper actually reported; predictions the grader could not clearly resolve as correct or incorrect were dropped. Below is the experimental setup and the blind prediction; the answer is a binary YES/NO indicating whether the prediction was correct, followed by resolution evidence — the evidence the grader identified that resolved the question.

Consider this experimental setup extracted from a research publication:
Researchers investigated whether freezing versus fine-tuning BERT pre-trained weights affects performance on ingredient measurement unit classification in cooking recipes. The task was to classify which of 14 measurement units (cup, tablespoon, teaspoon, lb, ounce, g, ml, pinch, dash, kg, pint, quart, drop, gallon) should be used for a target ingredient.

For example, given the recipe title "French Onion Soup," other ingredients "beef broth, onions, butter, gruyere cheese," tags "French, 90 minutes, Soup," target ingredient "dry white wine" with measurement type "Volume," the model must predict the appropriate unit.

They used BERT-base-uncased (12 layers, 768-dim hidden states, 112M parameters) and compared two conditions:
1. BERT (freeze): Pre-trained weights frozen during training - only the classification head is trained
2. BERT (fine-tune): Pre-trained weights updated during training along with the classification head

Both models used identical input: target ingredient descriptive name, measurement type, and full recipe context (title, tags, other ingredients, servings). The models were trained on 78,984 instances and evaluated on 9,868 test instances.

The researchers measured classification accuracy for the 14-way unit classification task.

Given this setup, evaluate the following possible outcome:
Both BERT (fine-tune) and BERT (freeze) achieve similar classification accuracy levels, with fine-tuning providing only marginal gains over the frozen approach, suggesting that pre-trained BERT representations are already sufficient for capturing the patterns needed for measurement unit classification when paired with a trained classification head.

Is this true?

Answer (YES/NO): NO